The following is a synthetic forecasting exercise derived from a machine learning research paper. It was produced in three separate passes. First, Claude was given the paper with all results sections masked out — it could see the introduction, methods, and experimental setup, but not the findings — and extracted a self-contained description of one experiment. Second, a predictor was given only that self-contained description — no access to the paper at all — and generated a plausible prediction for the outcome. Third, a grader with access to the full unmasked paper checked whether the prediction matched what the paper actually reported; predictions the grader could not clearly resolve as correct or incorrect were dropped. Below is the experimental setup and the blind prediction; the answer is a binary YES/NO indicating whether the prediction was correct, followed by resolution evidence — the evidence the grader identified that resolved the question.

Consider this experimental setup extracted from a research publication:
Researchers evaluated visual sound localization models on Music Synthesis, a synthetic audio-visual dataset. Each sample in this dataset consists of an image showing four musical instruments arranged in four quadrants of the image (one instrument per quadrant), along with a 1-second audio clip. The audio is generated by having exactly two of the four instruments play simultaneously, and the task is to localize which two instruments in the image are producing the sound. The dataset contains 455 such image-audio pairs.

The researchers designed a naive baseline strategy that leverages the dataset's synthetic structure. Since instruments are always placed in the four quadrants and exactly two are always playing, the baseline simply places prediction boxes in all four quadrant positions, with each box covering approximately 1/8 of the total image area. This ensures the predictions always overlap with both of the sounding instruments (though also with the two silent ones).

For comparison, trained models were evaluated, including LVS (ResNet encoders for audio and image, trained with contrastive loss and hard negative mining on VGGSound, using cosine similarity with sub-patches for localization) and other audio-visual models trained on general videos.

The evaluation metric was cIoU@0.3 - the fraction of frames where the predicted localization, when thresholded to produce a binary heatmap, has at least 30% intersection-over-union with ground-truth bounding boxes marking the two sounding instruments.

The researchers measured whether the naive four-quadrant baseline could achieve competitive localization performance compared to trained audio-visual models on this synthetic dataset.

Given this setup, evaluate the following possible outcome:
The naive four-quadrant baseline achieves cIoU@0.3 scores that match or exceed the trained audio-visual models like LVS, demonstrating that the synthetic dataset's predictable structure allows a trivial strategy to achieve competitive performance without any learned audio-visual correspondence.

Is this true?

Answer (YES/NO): YES